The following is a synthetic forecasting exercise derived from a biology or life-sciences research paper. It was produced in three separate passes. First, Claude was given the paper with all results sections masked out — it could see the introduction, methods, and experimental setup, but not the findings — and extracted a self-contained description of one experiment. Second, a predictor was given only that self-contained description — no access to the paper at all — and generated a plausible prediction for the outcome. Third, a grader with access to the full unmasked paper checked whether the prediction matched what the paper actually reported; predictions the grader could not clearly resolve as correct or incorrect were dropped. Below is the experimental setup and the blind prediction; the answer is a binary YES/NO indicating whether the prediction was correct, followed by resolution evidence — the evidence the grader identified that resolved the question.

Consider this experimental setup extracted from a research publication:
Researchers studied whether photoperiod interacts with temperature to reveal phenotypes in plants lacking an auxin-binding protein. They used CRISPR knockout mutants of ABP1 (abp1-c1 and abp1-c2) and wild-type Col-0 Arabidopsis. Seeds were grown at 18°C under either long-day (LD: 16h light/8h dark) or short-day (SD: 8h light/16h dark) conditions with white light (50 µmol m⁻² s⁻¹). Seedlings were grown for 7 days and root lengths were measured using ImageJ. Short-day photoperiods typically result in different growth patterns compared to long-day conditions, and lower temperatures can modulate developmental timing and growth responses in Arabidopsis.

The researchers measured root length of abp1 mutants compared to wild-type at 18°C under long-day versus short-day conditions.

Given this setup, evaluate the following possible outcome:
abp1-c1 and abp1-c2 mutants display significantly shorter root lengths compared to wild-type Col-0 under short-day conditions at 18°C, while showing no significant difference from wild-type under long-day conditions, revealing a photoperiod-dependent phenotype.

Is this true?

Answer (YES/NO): NO